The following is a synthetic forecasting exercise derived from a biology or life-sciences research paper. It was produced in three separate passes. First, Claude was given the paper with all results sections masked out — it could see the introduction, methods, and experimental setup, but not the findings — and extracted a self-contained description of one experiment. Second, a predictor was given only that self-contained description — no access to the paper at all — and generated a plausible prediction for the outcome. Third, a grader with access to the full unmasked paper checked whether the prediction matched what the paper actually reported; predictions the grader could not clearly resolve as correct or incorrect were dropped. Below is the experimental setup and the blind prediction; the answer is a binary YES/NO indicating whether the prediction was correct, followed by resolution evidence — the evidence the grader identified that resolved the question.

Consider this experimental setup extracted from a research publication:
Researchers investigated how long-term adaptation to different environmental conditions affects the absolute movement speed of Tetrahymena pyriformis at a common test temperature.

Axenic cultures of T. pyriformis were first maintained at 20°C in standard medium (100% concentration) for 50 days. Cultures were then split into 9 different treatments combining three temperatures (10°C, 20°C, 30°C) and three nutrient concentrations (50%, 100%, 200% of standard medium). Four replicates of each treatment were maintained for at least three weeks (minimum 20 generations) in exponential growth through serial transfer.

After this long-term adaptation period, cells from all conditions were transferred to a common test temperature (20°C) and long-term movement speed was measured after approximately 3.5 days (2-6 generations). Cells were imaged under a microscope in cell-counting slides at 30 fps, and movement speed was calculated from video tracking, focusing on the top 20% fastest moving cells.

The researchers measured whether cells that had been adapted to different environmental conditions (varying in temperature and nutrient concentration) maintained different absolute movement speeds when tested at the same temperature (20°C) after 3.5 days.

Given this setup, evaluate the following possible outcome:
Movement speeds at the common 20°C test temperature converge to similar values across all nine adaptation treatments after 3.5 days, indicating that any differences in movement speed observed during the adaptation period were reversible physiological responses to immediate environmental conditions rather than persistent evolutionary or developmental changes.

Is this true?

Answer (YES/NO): YES